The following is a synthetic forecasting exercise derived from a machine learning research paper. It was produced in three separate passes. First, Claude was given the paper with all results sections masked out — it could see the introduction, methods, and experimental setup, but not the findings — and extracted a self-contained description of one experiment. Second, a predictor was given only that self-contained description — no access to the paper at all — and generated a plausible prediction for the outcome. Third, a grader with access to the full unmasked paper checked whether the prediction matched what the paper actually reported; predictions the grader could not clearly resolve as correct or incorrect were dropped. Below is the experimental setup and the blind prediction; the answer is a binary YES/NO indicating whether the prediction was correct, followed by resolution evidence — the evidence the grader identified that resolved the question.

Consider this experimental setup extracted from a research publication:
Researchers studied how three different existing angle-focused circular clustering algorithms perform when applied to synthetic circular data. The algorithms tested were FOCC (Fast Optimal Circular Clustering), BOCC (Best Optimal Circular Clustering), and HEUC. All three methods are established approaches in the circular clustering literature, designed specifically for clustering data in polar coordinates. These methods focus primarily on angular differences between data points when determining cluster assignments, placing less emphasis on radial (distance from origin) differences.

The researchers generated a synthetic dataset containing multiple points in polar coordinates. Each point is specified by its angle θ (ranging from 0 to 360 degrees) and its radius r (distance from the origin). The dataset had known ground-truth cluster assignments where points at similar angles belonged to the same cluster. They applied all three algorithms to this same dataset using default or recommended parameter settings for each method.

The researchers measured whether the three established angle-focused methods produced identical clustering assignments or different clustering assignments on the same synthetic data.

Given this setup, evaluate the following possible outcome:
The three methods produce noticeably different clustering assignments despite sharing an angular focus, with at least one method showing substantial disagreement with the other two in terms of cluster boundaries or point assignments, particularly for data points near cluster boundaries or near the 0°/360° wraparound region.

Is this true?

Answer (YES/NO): NO